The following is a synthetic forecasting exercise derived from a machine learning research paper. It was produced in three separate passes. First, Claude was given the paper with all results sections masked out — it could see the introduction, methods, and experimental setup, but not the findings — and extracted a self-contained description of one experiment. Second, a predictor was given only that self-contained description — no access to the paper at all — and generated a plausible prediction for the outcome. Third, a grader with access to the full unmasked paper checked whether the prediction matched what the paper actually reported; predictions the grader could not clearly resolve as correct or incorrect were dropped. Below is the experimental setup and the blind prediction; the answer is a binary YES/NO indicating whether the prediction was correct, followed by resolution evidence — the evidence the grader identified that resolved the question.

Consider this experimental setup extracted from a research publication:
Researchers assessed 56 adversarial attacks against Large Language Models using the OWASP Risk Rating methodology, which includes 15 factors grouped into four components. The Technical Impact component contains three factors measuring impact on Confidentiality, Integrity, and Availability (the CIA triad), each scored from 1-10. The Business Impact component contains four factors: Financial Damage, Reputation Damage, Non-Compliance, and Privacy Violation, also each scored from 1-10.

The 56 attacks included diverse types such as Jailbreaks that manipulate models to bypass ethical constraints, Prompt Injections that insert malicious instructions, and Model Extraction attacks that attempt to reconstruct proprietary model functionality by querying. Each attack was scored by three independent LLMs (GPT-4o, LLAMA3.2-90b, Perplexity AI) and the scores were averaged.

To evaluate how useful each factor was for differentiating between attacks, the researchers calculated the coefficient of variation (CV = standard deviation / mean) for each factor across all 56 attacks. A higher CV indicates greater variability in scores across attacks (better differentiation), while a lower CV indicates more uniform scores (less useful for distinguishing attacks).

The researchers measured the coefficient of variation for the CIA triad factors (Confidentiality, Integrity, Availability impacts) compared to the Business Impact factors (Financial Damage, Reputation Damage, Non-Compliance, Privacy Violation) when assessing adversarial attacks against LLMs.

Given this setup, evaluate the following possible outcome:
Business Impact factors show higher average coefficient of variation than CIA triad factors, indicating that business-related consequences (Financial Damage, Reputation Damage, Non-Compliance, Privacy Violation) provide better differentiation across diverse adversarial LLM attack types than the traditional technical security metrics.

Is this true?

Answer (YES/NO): NO